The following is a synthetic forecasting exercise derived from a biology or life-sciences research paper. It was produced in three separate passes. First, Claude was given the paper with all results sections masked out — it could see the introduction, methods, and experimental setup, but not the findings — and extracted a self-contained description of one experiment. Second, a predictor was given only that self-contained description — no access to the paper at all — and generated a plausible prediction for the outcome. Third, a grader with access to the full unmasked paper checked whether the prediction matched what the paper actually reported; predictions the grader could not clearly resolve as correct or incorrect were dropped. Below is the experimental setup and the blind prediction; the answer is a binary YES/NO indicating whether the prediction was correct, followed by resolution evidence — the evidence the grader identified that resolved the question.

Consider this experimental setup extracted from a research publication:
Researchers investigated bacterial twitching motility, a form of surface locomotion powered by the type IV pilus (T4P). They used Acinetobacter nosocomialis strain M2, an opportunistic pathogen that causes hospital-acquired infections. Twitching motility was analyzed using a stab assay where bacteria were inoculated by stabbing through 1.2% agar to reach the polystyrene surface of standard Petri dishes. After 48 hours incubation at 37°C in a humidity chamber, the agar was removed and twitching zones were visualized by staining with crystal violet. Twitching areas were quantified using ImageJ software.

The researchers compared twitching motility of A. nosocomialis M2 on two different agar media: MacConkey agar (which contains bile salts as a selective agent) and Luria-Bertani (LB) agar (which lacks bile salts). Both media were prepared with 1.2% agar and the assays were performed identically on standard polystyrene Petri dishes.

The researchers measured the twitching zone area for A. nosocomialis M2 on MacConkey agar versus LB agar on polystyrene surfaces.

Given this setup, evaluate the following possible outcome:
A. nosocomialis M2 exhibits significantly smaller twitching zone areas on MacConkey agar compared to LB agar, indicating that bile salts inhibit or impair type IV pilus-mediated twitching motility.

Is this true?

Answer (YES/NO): NO